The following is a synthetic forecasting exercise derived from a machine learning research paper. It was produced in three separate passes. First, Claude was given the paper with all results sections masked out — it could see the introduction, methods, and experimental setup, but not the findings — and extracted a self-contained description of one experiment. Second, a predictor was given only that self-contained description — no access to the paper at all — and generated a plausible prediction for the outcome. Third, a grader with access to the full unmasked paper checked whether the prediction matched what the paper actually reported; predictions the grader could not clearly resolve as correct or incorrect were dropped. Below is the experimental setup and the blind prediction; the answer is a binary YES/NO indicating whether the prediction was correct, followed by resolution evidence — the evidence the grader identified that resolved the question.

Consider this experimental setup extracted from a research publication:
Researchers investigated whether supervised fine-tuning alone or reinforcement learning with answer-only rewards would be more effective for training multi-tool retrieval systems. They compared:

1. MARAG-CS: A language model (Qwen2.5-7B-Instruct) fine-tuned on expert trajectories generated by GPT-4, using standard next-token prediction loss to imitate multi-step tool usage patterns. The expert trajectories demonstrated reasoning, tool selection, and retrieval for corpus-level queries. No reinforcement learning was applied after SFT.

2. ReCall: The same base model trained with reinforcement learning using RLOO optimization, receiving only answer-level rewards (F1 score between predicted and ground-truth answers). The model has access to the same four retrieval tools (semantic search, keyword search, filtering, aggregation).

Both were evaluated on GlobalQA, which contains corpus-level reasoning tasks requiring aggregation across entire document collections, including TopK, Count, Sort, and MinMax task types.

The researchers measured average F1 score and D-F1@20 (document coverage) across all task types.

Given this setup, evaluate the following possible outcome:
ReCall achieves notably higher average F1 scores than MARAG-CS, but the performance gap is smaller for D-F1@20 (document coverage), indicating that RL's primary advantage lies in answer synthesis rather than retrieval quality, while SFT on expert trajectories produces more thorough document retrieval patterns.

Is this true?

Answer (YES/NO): NO